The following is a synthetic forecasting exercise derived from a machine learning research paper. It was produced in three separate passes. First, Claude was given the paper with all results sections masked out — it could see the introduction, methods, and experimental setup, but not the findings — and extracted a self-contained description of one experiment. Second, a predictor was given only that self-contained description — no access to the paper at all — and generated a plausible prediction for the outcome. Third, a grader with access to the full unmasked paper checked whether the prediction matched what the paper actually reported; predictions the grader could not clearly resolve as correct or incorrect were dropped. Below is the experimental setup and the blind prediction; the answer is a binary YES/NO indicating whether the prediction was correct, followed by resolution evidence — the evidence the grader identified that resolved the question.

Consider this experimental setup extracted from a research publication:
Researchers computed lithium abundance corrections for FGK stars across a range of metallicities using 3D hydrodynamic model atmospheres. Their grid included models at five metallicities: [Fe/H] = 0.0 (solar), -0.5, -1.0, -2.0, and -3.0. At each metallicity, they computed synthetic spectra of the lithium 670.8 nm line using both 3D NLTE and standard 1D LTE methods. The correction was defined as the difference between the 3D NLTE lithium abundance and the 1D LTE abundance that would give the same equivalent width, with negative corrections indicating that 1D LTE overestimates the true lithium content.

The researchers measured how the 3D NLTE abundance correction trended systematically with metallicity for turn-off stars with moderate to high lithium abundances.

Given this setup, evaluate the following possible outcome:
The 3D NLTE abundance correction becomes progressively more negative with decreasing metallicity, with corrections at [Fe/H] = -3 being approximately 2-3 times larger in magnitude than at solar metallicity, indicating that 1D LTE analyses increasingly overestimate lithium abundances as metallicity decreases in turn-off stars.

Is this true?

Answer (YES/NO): NO